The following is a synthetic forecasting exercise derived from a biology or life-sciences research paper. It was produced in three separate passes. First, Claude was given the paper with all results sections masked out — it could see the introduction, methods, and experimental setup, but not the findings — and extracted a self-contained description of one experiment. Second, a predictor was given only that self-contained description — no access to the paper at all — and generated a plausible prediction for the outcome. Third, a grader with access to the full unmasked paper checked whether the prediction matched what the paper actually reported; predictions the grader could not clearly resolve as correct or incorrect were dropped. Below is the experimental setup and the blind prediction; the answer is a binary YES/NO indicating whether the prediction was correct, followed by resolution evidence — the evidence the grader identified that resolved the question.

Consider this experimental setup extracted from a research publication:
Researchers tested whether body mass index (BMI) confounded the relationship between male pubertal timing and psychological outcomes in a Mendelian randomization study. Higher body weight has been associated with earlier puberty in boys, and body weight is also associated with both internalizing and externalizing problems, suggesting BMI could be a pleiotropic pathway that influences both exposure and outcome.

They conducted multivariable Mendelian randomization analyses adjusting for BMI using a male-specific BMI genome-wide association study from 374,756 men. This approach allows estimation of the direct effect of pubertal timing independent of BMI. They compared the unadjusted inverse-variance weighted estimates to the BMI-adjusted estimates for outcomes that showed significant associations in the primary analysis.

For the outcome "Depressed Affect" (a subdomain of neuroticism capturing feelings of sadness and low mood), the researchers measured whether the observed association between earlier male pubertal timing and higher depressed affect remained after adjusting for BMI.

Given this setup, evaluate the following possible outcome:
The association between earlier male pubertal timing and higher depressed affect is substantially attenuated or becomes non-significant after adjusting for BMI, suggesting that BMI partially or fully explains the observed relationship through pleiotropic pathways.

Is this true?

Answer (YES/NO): NO